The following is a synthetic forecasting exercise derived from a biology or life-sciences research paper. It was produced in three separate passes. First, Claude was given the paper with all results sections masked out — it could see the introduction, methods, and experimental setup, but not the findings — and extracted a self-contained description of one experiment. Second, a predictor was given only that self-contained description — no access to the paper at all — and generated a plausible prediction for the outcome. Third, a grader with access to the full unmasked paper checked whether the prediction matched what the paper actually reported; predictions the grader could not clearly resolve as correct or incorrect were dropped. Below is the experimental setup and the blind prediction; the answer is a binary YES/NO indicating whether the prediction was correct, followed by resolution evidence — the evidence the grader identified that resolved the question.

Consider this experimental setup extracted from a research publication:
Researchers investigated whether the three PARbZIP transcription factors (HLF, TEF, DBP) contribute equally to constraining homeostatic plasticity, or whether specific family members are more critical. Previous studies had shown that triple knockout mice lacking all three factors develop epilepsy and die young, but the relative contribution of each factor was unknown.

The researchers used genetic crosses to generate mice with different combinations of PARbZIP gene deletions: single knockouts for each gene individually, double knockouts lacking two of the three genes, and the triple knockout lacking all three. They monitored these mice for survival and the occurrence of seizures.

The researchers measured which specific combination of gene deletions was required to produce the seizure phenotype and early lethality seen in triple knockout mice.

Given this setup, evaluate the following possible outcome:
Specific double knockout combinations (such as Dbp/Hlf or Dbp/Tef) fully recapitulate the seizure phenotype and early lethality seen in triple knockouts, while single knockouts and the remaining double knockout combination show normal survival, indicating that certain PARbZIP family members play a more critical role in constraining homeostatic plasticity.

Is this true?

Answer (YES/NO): NO